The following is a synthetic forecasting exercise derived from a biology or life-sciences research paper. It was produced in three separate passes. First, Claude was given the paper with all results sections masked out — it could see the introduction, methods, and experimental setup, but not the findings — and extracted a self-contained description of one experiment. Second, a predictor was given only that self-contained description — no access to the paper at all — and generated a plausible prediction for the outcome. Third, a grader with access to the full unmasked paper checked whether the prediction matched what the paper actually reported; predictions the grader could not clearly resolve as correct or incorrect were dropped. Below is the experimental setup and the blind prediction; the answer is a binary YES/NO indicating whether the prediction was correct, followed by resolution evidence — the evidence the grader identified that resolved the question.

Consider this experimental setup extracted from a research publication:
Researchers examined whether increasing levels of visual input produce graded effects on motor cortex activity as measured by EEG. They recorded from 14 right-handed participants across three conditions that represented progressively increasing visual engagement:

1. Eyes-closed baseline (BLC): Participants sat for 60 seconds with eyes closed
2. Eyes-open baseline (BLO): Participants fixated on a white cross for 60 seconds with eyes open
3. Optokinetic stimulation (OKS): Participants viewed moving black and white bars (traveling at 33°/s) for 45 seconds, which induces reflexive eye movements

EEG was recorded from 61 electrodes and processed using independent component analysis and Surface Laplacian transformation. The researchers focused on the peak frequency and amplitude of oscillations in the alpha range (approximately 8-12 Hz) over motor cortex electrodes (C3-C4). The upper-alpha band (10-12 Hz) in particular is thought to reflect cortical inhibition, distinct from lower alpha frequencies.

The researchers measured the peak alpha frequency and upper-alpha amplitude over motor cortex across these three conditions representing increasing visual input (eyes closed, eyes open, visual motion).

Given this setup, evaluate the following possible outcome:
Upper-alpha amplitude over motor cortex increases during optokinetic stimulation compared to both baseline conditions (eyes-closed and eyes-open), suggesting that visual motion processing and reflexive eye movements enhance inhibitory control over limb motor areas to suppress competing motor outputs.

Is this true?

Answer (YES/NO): NO